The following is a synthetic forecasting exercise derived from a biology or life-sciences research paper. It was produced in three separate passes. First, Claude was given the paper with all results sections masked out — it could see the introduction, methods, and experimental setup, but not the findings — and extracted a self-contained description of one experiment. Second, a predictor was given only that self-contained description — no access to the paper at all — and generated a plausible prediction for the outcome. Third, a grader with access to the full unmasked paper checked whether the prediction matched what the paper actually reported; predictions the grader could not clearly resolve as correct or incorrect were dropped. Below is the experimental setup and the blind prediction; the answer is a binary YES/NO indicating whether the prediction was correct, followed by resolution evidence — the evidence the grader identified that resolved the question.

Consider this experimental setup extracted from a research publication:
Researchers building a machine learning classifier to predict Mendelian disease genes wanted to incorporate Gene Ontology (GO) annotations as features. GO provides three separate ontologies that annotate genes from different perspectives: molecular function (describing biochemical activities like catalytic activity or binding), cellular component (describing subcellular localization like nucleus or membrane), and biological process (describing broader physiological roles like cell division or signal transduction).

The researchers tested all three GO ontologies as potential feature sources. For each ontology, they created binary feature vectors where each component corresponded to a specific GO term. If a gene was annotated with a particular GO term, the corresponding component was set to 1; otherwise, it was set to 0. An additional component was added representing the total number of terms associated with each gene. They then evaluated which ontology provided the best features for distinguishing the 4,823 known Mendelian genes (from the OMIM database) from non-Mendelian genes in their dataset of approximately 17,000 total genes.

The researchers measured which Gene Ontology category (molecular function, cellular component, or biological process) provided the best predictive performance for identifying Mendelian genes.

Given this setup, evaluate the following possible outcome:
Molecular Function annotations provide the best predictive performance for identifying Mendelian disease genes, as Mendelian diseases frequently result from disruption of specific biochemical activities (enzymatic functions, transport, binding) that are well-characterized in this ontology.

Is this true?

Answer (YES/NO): NO